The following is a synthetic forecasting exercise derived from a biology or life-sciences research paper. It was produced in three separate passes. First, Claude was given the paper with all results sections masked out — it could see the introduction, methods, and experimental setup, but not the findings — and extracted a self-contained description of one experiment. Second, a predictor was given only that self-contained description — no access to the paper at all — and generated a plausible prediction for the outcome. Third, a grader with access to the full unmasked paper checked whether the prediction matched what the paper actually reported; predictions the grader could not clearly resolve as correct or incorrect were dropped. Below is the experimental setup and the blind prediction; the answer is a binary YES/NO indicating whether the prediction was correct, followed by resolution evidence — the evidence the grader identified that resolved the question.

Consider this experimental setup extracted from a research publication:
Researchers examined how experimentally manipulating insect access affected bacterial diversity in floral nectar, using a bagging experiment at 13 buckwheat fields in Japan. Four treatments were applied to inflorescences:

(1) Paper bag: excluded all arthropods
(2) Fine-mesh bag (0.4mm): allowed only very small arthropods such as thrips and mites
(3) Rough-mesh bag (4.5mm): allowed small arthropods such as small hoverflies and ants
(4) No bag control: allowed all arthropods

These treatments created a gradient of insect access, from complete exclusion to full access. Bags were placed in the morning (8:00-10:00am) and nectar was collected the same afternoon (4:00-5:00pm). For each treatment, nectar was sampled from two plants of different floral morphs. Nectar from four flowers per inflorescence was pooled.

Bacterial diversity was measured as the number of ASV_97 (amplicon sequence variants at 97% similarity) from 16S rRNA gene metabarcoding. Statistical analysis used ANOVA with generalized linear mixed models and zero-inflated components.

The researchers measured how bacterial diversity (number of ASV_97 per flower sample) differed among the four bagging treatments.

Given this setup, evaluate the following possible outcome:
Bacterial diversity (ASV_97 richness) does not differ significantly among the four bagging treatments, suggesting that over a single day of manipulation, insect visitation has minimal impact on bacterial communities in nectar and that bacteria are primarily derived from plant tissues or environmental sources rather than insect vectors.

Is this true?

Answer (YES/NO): NO